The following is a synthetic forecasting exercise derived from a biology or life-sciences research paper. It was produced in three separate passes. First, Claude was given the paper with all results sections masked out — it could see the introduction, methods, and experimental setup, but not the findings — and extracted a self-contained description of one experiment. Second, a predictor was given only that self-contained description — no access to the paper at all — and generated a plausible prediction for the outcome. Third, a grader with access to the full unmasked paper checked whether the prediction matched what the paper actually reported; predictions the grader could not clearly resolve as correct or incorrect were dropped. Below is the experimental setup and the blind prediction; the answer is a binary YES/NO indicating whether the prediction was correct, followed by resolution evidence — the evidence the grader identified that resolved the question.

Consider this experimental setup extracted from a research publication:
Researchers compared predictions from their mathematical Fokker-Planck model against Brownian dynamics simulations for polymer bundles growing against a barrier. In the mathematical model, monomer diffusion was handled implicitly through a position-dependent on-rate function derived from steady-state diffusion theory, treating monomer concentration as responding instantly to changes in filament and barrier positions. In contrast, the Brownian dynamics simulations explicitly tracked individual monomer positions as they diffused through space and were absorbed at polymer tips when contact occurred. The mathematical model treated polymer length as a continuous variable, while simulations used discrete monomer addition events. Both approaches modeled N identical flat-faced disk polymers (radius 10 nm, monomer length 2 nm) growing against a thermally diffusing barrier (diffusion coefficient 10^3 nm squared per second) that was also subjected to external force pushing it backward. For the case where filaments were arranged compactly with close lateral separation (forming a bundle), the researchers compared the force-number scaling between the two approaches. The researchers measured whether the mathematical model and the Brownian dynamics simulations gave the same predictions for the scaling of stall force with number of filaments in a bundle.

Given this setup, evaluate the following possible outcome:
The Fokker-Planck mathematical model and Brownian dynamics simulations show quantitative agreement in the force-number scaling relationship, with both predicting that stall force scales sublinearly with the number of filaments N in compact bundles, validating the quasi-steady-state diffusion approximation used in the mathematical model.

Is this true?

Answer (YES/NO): NO